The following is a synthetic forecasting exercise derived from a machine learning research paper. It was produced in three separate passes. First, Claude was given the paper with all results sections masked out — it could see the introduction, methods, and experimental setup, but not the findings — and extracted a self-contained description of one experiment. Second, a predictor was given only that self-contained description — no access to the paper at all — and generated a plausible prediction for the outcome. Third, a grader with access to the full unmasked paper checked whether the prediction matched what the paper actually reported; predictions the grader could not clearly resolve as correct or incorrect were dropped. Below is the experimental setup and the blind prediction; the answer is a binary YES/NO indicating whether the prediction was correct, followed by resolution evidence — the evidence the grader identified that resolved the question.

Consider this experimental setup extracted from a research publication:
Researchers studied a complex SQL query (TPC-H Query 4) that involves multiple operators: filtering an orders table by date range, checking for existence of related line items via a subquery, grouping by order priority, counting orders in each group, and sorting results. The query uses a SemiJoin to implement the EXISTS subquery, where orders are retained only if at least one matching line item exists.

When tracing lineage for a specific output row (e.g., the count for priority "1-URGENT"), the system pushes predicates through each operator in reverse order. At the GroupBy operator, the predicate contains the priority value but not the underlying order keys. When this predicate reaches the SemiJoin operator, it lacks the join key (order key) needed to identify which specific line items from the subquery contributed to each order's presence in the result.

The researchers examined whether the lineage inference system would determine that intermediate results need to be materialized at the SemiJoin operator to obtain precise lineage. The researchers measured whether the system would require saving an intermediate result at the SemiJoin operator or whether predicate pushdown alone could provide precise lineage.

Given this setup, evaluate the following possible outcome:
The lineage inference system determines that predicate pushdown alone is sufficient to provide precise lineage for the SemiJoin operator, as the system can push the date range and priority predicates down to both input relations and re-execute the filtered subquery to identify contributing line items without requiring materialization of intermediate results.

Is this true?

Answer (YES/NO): NO